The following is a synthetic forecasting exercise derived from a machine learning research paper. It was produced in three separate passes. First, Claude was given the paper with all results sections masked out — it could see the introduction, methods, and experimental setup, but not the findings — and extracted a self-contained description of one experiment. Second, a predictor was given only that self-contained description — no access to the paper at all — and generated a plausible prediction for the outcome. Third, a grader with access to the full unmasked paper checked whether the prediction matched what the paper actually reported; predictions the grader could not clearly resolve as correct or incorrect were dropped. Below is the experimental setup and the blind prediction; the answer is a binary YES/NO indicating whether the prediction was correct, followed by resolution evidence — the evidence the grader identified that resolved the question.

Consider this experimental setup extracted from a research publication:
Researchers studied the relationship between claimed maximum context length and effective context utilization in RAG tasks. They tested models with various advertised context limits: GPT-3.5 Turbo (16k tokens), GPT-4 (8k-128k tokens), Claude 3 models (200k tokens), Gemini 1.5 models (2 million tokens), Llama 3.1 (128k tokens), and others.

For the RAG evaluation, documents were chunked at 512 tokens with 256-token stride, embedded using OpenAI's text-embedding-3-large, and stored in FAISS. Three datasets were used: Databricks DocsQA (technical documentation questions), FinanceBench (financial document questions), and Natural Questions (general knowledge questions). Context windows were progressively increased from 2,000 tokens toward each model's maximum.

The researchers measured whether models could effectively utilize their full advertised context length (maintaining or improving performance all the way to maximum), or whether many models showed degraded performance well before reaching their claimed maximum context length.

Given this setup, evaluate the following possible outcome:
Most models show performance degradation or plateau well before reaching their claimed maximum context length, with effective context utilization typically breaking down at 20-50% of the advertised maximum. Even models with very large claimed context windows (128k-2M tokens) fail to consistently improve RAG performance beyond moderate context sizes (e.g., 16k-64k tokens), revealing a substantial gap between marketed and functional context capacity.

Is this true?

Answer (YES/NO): NO